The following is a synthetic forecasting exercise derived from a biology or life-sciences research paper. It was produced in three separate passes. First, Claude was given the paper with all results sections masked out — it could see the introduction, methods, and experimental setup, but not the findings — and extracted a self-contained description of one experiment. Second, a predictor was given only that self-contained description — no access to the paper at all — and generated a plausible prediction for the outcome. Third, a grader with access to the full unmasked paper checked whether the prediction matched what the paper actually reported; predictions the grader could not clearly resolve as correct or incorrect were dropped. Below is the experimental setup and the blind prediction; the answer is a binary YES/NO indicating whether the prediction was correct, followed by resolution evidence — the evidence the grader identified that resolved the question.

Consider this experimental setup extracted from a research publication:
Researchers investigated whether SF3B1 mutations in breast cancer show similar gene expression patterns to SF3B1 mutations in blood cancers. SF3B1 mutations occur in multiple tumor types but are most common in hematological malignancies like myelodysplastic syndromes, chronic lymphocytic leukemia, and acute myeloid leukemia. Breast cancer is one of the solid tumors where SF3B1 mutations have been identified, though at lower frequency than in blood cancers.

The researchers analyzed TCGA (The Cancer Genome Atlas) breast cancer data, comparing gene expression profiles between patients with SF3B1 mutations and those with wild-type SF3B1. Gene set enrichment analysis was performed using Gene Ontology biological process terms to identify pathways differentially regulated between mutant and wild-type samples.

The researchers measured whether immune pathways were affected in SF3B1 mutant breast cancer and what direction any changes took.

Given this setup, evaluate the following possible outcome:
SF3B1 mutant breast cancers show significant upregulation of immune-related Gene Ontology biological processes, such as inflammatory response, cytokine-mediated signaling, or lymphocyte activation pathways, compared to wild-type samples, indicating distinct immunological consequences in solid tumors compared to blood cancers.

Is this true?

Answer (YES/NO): NO